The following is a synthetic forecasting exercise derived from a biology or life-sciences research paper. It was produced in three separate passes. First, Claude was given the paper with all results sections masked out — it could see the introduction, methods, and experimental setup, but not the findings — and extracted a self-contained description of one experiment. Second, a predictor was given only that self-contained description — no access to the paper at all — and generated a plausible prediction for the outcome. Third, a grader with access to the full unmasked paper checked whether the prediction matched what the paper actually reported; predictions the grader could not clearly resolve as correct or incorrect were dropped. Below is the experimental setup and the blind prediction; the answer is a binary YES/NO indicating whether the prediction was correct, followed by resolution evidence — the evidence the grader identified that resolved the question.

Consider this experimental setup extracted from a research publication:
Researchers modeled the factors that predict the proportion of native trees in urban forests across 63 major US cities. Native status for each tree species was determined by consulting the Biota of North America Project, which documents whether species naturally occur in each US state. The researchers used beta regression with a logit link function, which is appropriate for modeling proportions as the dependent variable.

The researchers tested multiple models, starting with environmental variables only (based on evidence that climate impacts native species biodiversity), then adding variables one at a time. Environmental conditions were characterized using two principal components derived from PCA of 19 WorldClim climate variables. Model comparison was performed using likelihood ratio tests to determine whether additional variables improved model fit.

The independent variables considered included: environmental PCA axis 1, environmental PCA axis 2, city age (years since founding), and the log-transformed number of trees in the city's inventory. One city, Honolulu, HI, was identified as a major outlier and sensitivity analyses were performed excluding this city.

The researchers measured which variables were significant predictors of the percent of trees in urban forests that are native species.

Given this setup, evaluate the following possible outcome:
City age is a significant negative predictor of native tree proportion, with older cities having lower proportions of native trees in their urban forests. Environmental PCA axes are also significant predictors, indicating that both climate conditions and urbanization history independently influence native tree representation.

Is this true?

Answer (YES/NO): YES